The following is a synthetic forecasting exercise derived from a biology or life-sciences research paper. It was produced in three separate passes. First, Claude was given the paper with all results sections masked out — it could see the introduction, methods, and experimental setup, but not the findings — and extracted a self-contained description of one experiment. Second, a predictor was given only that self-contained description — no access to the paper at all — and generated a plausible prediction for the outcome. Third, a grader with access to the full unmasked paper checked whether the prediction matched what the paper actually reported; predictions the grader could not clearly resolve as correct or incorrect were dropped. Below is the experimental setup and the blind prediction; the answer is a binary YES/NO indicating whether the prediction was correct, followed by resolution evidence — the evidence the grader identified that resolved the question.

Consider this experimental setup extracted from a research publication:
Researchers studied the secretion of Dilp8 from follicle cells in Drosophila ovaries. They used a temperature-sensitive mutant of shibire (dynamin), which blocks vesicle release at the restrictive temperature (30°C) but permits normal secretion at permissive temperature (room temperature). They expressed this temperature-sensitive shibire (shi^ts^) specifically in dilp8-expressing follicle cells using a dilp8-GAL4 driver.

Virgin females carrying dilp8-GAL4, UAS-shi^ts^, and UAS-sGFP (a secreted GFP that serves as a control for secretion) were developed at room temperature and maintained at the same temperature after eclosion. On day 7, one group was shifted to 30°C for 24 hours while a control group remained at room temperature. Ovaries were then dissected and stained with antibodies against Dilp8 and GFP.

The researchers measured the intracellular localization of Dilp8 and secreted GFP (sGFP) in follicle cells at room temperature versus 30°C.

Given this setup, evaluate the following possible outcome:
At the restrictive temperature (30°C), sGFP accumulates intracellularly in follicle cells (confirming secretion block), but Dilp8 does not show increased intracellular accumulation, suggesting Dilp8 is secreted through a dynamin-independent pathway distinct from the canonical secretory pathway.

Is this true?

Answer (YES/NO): NO